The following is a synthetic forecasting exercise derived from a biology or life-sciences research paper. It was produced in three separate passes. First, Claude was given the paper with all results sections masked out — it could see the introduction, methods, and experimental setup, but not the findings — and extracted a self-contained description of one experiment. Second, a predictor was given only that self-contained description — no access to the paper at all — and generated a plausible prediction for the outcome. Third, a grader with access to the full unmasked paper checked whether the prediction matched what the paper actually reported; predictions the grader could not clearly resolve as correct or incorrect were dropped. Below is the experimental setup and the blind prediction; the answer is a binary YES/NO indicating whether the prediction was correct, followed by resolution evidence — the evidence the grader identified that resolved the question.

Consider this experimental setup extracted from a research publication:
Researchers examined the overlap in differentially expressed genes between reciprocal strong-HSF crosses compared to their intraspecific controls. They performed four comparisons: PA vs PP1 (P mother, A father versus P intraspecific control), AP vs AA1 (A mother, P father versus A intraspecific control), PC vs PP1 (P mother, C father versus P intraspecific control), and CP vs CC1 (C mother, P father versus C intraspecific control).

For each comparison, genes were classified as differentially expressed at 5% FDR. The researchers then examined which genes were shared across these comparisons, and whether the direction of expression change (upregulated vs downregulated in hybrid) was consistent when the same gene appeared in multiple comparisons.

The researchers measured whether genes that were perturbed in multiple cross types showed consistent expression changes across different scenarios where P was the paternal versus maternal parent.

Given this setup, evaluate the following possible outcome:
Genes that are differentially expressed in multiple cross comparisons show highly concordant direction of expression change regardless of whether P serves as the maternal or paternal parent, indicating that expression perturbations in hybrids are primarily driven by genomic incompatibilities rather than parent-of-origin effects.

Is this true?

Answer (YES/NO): NO